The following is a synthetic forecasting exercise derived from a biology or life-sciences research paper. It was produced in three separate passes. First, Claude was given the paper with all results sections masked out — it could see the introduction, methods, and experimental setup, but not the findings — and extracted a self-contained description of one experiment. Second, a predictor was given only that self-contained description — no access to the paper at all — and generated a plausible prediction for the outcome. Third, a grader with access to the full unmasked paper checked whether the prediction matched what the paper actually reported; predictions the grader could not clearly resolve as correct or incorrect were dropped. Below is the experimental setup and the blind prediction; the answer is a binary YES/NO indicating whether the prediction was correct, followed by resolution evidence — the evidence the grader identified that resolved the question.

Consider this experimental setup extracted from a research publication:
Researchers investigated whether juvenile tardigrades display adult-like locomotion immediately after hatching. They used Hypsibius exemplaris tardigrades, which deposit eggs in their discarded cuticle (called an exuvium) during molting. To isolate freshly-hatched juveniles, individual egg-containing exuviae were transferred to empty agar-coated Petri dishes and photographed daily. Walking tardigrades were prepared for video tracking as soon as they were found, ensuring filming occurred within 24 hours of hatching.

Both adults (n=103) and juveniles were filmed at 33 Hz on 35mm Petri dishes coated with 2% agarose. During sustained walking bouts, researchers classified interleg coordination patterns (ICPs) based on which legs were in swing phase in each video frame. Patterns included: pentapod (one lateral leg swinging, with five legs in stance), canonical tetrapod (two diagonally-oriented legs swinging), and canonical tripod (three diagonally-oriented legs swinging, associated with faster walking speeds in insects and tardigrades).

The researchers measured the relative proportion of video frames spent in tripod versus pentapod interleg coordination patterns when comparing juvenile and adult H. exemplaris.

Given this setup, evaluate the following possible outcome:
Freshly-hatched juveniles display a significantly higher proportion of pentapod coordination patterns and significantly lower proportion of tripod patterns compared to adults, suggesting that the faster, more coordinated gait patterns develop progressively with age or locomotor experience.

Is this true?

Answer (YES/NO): NO